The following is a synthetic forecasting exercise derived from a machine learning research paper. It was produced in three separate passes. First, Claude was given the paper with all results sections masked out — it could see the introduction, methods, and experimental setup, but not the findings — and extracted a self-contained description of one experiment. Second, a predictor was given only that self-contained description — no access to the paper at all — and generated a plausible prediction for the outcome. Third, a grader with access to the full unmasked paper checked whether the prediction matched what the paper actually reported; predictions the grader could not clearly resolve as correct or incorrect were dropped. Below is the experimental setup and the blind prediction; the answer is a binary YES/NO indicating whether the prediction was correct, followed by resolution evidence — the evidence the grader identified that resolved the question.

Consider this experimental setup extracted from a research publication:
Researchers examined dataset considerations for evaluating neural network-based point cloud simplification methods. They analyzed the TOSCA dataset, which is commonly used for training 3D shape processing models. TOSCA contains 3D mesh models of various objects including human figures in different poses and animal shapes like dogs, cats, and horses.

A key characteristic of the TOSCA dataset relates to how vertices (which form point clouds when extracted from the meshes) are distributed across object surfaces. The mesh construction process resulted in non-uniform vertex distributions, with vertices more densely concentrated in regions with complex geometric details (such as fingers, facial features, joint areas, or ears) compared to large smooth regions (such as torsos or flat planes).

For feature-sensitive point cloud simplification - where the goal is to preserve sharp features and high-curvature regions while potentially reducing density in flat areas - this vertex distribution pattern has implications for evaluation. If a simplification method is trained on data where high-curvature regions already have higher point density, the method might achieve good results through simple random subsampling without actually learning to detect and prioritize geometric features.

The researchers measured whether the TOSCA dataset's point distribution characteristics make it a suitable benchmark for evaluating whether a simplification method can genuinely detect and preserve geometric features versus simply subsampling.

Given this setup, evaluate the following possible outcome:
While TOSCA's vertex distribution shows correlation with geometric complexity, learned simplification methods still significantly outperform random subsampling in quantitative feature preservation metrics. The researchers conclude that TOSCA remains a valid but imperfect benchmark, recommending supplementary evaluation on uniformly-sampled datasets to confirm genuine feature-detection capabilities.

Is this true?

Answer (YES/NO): NO